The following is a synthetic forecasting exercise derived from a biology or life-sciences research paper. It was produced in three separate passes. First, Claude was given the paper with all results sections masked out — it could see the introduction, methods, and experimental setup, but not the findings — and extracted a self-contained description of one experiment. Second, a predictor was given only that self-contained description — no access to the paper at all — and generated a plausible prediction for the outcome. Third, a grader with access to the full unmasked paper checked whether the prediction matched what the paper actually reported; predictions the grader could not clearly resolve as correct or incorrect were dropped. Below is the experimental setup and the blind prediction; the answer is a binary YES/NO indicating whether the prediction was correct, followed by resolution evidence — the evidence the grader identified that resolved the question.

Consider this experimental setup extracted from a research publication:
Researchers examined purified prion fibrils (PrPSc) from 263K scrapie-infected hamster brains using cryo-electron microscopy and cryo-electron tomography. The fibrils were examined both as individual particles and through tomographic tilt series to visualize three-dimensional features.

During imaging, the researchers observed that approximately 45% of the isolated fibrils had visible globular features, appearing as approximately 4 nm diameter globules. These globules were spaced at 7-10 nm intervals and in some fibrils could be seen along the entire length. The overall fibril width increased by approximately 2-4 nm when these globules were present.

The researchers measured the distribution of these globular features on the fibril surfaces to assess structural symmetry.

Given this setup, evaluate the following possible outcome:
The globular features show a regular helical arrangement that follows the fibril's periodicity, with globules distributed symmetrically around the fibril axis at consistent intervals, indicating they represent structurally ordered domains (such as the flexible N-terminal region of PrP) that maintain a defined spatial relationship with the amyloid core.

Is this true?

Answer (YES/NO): NO